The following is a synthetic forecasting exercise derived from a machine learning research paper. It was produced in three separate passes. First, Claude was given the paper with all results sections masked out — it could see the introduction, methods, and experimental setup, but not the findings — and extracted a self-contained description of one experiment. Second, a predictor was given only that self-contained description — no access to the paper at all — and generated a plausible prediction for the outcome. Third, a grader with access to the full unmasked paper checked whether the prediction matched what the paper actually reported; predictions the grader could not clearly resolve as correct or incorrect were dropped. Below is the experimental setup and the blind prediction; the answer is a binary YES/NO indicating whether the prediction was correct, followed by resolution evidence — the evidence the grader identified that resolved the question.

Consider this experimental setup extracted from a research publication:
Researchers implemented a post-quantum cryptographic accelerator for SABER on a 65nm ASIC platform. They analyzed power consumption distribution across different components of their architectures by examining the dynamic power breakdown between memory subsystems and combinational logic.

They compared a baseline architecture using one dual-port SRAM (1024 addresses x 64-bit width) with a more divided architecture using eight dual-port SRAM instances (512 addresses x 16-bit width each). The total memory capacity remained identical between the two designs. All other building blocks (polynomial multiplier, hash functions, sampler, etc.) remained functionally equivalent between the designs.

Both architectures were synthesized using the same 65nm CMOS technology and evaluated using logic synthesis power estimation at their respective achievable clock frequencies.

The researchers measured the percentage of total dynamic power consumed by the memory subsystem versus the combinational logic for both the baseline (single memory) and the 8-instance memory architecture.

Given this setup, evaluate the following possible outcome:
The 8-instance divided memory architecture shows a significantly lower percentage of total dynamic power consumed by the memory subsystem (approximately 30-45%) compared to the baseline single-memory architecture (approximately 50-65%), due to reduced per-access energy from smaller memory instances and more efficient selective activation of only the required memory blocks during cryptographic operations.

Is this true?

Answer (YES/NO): NO